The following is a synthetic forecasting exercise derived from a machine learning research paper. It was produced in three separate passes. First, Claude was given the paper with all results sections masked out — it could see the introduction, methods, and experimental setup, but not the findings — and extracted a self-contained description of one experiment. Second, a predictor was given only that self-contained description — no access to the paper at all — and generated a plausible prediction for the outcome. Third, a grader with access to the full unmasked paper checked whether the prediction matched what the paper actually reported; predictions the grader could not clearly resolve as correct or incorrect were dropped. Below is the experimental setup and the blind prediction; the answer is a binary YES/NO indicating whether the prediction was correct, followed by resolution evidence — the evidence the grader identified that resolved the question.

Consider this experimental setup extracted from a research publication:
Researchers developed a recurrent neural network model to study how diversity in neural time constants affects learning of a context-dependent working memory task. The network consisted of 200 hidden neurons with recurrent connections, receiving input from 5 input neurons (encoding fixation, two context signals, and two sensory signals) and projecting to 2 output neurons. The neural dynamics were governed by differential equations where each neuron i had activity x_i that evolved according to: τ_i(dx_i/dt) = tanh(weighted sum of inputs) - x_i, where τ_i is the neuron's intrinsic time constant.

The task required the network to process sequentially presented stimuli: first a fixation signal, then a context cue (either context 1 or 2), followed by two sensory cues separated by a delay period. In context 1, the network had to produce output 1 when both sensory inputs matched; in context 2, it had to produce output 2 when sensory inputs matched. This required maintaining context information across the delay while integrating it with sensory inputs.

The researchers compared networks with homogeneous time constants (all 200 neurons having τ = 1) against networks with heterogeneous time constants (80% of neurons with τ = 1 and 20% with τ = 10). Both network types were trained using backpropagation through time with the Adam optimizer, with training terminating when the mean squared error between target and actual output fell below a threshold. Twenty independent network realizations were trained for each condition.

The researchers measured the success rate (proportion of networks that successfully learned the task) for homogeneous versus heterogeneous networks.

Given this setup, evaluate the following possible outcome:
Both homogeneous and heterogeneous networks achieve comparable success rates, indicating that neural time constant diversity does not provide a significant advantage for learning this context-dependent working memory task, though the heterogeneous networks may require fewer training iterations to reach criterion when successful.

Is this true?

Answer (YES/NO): NO